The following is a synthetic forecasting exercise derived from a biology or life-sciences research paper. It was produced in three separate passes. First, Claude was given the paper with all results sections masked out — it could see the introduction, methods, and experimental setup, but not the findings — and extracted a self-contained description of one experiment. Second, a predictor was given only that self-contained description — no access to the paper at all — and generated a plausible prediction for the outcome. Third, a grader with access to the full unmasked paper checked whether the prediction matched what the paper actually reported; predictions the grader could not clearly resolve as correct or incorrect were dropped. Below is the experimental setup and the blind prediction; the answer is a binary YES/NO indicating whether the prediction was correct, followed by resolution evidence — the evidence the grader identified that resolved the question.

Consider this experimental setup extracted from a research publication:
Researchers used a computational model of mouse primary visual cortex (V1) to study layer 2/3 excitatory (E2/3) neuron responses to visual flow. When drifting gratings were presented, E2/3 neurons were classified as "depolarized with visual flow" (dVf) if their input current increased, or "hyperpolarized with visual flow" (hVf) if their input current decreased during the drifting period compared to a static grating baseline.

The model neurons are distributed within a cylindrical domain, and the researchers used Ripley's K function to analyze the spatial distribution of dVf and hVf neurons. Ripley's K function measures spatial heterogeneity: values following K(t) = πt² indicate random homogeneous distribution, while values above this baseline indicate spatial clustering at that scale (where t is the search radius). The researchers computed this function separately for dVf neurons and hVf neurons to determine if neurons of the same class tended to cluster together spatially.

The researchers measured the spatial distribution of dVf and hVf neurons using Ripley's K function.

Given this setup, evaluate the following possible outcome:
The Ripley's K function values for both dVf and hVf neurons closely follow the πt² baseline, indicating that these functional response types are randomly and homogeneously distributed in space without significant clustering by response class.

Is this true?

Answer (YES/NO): YES